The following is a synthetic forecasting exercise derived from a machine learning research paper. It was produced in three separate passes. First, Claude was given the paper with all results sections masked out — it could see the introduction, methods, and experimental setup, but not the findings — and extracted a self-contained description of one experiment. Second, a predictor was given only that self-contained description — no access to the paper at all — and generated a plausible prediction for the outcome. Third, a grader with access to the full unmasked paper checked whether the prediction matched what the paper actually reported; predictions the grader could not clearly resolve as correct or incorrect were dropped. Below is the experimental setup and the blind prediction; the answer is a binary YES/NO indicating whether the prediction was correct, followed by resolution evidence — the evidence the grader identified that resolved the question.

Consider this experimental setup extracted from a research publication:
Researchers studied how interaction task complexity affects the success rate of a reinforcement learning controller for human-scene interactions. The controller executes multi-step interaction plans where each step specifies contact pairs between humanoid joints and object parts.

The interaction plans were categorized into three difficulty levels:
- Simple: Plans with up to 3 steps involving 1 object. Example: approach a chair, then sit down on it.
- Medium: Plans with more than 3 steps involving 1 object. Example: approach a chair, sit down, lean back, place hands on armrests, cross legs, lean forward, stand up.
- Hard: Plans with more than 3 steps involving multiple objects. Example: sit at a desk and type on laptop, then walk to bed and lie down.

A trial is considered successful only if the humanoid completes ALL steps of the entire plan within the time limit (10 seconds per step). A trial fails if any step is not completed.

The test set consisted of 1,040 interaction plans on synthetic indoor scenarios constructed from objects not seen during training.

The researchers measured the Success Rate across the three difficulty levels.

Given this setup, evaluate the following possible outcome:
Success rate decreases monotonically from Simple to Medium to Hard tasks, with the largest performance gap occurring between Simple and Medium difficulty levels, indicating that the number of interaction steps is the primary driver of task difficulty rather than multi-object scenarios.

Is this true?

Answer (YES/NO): NO